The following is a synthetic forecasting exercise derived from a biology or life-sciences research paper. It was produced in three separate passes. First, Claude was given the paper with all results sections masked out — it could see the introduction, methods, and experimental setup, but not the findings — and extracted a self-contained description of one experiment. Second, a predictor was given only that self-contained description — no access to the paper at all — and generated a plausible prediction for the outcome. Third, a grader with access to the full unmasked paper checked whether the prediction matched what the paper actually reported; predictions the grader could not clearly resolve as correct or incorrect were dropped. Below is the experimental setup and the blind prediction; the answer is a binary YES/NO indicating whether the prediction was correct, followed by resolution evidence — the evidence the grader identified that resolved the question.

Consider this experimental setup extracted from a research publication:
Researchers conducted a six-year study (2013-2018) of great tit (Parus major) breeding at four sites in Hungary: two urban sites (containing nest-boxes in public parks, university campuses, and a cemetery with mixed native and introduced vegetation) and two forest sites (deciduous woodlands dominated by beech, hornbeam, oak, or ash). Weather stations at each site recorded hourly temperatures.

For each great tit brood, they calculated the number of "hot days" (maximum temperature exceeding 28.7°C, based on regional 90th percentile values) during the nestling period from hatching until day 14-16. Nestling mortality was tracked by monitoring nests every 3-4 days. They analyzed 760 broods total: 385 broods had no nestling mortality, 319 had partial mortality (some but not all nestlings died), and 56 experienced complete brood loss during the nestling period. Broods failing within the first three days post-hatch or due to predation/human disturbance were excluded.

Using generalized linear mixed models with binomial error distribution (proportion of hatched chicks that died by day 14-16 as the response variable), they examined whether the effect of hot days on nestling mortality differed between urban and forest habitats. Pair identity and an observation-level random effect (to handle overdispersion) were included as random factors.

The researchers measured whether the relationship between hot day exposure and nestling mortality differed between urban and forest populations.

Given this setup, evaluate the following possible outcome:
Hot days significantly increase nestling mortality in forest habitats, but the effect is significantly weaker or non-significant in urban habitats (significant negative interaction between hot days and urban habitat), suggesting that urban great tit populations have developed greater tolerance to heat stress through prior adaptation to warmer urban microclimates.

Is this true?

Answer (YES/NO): YES